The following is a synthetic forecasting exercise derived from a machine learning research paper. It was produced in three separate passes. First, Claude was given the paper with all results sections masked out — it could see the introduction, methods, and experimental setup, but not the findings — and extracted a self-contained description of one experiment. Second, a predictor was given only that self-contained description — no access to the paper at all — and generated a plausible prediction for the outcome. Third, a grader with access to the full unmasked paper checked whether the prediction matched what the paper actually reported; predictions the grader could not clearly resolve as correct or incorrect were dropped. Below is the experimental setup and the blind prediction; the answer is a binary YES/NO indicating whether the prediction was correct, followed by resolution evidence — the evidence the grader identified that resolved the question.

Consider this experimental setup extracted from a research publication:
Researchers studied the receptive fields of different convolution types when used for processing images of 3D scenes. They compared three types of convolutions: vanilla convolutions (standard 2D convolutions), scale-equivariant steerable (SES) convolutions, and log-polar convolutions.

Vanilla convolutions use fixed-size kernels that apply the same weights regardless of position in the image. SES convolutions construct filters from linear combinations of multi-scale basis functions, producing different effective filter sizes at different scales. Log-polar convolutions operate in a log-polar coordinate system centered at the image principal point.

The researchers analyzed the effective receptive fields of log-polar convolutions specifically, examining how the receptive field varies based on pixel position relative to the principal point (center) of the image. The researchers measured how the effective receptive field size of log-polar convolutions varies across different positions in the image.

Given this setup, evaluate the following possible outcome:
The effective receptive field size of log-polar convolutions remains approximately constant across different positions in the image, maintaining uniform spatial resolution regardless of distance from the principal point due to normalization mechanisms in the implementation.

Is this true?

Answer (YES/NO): NO